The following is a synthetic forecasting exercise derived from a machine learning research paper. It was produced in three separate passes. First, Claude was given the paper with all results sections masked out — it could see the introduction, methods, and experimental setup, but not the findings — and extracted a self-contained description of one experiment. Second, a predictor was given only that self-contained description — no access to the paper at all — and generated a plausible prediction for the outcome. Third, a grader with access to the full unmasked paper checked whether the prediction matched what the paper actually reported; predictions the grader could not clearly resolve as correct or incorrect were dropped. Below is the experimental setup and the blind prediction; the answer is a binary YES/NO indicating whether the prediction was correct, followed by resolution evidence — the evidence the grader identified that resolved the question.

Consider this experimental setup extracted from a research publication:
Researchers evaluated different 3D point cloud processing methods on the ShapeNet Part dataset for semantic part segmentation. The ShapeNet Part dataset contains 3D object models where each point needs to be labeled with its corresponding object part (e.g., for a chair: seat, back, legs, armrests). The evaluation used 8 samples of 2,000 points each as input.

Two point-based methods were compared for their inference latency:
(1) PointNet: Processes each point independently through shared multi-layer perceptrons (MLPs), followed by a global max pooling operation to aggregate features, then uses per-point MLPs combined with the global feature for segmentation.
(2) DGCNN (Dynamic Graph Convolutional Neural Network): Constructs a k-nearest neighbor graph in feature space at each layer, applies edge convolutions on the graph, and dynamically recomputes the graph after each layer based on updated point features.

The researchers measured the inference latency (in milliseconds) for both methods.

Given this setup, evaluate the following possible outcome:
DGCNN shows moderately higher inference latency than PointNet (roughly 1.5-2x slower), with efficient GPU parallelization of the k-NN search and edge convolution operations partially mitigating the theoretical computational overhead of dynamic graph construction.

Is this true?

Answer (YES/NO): NO